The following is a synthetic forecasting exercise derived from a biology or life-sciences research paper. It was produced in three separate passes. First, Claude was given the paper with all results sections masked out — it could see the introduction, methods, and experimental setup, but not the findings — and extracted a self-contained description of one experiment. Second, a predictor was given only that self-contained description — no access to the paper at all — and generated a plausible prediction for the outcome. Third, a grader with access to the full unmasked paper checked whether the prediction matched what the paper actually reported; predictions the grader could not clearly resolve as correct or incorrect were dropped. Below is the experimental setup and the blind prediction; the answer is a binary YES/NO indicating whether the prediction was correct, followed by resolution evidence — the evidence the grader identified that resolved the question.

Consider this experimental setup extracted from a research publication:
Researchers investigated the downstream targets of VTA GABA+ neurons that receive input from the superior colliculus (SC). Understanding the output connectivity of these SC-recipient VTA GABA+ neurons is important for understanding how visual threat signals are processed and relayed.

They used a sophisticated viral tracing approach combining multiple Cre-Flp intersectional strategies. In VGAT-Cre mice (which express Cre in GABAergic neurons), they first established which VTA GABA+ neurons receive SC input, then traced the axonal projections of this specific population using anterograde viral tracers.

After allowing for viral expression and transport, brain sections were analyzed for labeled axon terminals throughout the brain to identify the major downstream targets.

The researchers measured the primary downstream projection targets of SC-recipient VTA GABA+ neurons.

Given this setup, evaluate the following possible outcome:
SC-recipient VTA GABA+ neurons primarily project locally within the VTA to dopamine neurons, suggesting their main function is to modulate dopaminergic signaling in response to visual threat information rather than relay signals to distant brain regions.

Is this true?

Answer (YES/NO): NO